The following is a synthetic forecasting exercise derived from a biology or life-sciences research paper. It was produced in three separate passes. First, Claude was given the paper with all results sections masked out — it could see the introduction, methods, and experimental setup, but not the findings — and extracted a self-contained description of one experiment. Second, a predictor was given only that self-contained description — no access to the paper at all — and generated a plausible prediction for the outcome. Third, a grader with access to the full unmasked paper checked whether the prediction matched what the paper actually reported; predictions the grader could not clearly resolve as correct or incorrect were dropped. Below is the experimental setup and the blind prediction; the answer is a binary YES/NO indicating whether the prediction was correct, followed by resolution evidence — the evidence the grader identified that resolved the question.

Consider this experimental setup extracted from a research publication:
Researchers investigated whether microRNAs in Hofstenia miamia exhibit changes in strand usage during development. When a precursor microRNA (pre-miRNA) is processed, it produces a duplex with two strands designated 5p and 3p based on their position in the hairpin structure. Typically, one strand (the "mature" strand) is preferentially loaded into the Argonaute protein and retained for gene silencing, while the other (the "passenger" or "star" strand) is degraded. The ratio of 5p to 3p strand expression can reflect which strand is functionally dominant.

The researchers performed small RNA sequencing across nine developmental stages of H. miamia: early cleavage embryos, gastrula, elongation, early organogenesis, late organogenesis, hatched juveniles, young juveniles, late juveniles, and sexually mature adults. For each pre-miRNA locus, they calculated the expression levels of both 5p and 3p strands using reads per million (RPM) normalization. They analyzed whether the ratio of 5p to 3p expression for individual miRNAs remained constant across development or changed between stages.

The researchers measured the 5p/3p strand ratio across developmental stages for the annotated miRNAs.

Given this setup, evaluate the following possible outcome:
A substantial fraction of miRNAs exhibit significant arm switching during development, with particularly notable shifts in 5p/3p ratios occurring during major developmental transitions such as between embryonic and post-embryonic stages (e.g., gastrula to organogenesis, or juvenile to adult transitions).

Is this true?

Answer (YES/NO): NO